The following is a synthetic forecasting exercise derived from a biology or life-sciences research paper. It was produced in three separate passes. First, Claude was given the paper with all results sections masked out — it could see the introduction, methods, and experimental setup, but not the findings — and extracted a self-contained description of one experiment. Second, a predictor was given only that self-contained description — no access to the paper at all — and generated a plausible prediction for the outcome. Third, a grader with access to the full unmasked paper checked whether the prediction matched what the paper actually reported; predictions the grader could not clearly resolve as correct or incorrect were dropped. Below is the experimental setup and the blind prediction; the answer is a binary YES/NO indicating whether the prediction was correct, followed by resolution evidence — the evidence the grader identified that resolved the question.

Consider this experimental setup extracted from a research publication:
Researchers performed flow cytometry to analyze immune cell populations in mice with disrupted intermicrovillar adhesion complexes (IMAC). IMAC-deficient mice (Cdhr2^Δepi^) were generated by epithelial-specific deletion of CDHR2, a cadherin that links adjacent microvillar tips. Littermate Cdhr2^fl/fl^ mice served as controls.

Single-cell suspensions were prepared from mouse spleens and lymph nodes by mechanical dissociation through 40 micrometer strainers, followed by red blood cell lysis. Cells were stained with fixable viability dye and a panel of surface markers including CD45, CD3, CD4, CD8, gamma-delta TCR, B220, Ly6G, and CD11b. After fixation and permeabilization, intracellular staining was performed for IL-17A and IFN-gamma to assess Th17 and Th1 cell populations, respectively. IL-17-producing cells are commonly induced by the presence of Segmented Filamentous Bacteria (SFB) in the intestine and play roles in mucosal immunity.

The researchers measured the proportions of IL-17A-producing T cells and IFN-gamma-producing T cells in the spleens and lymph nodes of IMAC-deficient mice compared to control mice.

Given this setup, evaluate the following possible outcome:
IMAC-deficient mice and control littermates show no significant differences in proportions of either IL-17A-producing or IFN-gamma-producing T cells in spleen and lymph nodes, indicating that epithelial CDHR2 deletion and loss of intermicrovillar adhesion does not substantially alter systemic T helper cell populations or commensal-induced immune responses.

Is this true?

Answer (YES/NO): YES